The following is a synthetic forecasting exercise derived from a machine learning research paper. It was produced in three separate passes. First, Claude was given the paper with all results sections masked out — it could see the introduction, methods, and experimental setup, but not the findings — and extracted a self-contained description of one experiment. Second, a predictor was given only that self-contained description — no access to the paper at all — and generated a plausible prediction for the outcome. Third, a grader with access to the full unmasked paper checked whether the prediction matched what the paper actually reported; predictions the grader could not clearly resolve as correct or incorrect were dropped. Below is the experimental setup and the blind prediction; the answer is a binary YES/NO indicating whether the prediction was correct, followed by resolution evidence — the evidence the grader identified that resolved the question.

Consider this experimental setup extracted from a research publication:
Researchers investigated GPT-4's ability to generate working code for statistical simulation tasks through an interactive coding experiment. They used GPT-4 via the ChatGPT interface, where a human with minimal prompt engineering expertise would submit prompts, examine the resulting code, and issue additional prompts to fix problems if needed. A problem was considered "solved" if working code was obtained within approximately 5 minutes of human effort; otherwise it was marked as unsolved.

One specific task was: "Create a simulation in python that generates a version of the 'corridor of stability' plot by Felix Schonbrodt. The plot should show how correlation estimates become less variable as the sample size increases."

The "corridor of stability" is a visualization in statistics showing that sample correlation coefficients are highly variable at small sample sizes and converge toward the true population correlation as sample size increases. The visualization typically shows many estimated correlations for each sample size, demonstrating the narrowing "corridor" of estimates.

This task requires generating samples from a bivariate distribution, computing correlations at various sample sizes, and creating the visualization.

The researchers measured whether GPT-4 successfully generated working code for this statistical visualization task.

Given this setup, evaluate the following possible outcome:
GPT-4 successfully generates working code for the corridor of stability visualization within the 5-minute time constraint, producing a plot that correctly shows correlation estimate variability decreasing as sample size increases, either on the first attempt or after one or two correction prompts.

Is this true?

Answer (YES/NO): NO